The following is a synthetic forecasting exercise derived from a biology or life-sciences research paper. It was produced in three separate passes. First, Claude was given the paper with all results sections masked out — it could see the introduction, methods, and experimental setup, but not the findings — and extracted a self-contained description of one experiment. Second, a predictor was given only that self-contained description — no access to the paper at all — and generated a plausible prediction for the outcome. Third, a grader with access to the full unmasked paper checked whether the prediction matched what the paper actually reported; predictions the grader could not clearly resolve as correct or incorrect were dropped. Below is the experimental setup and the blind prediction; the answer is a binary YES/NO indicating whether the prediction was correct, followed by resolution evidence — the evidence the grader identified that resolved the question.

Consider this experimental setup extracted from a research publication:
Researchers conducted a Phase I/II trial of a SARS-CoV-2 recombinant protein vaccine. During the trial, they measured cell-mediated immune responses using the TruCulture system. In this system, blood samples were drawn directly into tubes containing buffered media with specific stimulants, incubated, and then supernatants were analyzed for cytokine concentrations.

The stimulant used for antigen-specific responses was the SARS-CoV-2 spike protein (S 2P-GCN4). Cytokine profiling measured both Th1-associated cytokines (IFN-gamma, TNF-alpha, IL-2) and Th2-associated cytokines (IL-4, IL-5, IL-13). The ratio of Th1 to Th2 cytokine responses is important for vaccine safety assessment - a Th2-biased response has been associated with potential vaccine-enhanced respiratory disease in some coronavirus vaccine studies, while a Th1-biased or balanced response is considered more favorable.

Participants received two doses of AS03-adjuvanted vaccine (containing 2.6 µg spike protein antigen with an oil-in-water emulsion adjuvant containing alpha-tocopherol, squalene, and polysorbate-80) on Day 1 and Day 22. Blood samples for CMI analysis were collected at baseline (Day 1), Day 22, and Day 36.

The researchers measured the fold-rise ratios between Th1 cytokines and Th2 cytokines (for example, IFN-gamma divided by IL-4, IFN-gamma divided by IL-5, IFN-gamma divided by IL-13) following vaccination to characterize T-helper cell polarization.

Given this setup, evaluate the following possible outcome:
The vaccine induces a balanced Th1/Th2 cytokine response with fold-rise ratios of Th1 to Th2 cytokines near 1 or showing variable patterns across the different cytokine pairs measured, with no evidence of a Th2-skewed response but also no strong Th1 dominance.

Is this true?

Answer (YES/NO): NO